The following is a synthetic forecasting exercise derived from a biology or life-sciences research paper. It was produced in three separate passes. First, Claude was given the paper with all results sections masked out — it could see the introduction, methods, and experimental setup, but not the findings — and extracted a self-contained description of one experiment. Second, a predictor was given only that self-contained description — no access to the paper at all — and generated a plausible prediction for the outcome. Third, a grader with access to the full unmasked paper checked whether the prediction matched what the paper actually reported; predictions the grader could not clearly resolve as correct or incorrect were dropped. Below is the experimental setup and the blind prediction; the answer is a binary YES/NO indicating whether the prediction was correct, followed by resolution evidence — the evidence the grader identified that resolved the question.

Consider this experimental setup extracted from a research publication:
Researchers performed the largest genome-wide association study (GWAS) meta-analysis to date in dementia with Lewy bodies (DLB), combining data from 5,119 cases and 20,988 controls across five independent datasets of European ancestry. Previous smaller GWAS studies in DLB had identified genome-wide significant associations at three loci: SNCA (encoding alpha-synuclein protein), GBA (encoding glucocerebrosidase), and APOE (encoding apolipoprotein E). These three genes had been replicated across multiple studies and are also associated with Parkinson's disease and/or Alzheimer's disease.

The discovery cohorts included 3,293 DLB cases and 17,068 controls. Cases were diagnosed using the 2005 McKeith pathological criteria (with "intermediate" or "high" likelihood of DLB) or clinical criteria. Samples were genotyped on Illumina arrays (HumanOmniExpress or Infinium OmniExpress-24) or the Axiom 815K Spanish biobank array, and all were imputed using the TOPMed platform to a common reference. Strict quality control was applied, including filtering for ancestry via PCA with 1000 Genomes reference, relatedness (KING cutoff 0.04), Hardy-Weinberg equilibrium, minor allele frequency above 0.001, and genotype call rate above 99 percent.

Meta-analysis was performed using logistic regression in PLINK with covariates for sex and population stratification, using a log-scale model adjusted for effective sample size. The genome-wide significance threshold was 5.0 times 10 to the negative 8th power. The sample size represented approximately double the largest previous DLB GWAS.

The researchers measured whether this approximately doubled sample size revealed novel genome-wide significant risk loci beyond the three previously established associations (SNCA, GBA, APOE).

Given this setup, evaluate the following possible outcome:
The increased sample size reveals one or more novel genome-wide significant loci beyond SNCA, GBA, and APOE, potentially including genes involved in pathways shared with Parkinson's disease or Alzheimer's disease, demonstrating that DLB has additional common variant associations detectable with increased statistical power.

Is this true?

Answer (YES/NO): NO